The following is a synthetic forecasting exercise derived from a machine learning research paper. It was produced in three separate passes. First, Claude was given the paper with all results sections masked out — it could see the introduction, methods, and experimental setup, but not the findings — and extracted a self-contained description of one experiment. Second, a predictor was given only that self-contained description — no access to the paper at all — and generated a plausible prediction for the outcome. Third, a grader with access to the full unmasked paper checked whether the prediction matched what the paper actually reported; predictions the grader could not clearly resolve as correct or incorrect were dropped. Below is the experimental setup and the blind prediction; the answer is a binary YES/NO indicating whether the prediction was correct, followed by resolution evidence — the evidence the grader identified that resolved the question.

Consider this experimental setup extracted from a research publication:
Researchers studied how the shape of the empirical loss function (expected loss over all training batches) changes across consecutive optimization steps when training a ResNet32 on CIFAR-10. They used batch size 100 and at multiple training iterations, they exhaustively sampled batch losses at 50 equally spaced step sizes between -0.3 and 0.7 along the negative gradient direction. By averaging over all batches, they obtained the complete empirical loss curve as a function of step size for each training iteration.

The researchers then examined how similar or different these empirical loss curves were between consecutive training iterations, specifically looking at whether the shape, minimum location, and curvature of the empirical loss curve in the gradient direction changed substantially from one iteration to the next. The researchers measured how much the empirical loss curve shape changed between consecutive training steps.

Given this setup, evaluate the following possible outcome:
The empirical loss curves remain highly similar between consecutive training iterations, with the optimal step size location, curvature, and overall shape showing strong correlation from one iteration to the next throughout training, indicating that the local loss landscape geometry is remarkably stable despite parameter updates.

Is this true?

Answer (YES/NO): YES